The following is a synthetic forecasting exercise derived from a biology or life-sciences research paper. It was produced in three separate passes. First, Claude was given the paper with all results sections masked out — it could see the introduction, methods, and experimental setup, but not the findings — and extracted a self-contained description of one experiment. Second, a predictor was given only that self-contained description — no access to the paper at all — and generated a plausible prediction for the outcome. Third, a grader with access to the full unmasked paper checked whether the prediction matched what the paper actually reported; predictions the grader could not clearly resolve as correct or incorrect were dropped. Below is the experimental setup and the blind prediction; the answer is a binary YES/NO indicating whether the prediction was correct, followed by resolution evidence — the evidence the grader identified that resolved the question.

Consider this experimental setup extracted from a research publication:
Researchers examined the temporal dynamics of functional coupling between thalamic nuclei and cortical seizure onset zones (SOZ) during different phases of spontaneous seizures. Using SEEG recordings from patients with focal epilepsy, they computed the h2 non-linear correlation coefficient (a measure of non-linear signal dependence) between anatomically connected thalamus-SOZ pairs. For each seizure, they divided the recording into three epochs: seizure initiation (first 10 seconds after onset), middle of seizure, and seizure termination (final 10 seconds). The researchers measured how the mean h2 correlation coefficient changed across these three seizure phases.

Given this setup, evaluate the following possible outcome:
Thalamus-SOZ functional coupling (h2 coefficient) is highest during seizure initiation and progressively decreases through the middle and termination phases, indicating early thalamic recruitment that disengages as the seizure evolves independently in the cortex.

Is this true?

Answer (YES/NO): NO